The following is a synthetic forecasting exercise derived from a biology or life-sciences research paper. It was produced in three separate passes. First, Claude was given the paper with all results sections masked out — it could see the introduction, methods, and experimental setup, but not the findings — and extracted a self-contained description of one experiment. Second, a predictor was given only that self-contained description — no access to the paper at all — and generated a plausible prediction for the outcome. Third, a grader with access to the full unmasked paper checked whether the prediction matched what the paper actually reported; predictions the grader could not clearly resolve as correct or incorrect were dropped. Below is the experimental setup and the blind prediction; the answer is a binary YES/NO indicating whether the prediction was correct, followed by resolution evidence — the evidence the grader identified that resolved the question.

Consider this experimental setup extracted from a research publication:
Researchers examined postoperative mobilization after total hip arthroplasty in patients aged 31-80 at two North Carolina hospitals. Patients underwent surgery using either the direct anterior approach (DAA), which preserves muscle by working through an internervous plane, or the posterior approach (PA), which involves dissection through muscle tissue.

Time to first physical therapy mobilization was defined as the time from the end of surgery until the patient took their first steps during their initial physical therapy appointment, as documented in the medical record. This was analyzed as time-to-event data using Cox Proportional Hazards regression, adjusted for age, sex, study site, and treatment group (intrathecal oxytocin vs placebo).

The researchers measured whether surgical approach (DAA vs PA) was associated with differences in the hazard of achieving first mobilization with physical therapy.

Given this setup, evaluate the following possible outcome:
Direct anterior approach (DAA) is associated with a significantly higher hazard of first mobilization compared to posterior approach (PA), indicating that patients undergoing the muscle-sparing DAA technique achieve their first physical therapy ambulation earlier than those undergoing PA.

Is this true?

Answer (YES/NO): NO